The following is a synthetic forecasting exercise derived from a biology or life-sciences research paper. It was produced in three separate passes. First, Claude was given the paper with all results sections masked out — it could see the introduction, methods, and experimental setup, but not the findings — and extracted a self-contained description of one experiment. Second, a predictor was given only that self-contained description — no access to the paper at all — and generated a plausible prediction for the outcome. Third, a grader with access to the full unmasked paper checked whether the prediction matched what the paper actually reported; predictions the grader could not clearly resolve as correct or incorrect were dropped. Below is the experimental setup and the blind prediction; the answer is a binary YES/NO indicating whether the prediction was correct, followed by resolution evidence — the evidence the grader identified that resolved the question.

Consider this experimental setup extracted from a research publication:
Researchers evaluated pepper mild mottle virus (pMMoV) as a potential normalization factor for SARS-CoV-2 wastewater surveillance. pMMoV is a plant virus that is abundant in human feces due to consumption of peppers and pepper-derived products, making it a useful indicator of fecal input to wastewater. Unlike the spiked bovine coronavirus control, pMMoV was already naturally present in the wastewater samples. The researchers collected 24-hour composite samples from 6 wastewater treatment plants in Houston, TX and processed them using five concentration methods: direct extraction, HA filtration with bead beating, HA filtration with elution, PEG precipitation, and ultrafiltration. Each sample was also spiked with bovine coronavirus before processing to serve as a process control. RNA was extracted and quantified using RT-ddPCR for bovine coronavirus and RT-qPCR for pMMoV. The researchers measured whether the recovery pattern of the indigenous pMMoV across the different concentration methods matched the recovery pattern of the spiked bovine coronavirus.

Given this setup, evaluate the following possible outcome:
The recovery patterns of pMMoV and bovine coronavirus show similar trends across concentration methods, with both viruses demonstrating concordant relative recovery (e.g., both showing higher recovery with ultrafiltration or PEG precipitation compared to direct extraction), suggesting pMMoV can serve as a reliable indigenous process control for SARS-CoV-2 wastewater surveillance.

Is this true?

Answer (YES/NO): NO